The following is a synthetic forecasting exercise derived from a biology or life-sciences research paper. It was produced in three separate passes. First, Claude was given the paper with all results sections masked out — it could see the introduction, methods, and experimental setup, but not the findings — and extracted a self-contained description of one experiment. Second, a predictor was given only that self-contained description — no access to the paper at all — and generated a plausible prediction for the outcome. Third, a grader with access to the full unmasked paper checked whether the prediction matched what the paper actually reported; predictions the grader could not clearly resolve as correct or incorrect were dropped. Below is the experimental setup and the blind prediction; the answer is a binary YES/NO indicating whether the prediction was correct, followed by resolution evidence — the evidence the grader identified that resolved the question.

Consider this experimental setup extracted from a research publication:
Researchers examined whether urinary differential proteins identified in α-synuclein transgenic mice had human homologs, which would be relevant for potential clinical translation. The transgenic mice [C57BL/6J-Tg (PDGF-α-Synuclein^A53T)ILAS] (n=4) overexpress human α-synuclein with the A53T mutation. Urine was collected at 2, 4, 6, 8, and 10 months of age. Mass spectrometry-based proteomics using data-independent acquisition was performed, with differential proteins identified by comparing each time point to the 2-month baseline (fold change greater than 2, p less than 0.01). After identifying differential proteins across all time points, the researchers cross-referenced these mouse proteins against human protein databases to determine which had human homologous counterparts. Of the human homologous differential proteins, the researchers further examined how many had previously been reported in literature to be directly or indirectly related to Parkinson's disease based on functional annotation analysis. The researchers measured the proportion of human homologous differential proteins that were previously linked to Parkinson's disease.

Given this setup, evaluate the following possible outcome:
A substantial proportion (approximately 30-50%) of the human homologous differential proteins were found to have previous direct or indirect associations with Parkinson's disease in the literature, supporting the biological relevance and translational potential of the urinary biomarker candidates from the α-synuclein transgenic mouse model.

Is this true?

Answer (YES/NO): NO